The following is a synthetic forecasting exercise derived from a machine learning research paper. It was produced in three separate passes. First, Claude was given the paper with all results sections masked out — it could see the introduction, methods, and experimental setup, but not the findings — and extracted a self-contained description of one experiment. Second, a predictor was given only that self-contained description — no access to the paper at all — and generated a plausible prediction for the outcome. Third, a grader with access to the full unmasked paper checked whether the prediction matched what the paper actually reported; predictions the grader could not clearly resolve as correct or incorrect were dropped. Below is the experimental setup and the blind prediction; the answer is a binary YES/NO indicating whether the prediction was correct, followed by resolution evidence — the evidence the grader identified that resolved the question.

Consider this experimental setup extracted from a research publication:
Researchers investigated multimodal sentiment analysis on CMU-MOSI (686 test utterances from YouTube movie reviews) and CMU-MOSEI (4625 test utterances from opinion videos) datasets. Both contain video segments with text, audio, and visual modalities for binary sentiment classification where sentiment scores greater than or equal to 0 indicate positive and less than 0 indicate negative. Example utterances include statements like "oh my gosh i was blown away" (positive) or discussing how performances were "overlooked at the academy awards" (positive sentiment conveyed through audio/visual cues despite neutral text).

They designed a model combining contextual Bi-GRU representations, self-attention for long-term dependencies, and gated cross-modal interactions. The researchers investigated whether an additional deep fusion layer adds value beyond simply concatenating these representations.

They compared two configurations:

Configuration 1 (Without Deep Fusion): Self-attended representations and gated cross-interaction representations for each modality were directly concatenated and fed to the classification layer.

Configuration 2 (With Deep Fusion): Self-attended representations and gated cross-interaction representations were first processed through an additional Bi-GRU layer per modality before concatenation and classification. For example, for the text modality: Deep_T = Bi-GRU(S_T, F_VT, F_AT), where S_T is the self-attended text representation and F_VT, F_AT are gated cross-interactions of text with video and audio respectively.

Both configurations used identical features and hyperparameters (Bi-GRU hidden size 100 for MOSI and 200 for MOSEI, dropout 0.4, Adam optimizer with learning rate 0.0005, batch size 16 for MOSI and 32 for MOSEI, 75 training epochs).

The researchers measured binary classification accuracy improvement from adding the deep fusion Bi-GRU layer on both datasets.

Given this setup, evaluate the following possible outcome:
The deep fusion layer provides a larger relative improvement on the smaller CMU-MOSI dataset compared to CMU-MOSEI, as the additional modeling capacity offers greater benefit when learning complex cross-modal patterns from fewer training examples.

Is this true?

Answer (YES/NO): YES